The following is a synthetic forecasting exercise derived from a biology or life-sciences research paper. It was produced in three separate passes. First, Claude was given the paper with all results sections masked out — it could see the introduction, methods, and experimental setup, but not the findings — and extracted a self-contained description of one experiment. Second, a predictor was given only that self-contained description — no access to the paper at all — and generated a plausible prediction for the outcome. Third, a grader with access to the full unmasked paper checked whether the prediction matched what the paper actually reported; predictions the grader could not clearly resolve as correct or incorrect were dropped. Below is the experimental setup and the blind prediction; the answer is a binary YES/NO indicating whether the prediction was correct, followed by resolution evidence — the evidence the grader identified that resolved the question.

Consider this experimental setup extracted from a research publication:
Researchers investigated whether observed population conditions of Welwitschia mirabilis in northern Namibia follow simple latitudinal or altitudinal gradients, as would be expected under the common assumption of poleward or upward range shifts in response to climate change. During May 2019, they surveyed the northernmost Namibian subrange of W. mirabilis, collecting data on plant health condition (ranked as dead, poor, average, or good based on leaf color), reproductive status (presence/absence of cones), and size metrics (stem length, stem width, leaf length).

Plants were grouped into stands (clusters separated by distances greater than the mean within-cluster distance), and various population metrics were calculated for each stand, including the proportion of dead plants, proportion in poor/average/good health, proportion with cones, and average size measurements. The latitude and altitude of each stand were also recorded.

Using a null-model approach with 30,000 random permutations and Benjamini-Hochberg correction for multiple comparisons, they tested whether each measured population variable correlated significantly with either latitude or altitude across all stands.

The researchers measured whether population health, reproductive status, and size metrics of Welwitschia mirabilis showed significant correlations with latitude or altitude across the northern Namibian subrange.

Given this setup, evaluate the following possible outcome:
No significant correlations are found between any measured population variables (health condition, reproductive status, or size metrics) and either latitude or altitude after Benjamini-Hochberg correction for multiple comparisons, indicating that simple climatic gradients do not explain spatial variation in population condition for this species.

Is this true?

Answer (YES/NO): YES